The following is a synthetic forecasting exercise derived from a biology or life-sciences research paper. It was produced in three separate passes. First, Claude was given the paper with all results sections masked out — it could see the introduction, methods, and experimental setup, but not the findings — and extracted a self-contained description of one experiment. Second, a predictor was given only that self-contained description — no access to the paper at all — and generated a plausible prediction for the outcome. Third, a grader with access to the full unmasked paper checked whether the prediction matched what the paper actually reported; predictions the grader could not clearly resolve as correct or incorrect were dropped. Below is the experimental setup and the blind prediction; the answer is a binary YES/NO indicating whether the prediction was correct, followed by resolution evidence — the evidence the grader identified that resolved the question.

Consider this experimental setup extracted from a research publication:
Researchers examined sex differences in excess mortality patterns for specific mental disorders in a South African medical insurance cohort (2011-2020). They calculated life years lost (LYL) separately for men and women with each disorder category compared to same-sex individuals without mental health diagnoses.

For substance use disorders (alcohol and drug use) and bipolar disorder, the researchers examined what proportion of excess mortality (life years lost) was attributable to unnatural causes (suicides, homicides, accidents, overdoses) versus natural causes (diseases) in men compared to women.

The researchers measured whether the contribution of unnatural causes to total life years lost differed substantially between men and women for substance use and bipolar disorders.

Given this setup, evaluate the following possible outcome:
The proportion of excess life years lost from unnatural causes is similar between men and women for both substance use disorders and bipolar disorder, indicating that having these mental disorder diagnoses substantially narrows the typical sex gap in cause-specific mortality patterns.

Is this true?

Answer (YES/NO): NO